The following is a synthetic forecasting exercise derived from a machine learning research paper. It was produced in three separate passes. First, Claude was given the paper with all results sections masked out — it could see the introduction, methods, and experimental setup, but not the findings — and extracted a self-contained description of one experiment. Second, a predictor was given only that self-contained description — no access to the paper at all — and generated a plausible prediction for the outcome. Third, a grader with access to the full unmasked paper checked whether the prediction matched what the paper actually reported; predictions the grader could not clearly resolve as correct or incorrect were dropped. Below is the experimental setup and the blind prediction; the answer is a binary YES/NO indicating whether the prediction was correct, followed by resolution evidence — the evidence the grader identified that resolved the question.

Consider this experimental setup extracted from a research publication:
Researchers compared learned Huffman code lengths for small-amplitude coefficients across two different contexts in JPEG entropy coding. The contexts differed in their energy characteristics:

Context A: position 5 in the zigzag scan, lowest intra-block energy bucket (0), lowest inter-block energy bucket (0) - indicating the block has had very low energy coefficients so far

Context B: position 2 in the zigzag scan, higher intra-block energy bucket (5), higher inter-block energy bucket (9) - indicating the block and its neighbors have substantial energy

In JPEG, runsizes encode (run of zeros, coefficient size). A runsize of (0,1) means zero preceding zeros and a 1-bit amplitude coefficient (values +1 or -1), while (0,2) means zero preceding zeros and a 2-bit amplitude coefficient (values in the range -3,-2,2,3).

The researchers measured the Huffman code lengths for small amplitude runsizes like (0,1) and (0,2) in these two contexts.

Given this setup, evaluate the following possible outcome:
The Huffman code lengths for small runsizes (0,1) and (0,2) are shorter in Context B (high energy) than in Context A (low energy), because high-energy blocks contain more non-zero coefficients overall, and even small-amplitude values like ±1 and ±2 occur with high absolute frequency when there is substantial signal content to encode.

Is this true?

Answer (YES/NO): NO